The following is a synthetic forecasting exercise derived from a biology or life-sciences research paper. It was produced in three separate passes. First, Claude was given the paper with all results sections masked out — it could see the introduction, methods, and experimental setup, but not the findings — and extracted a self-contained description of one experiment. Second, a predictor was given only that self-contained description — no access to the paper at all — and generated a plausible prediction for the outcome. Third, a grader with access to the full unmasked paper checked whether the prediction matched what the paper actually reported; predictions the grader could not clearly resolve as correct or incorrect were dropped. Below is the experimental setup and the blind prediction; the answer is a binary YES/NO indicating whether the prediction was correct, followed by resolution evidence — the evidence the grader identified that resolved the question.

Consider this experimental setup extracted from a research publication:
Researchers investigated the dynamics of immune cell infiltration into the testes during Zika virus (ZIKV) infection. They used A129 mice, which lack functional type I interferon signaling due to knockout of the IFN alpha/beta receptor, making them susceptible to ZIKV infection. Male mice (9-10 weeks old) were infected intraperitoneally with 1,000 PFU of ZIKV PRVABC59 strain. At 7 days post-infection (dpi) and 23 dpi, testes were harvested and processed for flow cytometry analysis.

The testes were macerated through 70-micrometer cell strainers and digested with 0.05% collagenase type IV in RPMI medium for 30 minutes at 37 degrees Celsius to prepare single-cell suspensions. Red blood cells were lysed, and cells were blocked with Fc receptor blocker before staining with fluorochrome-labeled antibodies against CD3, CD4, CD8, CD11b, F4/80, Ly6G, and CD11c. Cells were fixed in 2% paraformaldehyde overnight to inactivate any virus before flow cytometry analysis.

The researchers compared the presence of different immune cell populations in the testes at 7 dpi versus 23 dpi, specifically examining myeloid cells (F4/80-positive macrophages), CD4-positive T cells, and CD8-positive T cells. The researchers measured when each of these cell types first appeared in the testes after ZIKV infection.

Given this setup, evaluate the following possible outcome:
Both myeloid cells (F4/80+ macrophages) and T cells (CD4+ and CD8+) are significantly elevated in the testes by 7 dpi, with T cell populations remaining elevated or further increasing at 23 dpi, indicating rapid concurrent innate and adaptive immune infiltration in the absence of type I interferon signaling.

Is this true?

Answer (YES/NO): NO